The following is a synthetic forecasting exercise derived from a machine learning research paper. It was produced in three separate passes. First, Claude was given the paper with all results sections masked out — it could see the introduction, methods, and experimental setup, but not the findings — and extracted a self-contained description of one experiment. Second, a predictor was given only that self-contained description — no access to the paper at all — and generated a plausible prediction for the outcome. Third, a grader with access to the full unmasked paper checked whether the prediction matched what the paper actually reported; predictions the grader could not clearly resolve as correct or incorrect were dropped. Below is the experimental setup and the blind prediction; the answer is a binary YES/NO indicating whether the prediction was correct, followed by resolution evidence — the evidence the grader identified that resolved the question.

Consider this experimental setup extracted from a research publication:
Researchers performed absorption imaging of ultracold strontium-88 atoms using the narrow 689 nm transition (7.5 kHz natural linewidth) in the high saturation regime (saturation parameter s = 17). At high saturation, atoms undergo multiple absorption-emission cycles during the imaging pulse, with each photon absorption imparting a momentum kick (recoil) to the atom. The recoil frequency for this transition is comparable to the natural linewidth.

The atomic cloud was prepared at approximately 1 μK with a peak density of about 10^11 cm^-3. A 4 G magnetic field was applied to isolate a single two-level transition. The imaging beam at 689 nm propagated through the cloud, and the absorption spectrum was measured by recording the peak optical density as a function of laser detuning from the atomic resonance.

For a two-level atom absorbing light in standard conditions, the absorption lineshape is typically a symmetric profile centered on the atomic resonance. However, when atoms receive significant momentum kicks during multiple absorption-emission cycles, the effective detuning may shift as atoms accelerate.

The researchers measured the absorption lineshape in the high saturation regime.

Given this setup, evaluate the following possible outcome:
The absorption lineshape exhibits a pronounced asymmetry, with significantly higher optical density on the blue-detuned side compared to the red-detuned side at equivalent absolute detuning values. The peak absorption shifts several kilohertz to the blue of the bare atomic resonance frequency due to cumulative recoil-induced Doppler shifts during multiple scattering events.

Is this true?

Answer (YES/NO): NO